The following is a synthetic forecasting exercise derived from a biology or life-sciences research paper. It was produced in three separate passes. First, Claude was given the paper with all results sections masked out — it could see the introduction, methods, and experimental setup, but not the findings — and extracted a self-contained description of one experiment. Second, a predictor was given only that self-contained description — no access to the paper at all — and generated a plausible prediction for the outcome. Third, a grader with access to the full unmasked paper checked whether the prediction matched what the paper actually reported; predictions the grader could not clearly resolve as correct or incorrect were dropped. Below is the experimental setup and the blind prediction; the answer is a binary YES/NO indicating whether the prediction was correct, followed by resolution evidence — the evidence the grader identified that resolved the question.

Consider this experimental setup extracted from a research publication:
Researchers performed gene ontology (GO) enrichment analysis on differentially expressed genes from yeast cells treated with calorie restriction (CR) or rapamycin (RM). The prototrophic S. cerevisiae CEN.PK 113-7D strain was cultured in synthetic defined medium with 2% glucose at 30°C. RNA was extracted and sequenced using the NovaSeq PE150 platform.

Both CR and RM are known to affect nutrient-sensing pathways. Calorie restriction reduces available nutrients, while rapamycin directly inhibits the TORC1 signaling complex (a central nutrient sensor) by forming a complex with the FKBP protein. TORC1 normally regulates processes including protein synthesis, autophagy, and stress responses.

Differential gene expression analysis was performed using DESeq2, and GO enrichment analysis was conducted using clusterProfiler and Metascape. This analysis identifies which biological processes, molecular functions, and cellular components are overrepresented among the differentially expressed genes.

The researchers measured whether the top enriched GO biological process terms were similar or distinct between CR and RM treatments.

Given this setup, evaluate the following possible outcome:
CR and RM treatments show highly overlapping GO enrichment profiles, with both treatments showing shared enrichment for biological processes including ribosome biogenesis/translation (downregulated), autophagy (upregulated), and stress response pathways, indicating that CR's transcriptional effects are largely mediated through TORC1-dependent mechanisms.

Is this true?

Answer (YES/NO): NO